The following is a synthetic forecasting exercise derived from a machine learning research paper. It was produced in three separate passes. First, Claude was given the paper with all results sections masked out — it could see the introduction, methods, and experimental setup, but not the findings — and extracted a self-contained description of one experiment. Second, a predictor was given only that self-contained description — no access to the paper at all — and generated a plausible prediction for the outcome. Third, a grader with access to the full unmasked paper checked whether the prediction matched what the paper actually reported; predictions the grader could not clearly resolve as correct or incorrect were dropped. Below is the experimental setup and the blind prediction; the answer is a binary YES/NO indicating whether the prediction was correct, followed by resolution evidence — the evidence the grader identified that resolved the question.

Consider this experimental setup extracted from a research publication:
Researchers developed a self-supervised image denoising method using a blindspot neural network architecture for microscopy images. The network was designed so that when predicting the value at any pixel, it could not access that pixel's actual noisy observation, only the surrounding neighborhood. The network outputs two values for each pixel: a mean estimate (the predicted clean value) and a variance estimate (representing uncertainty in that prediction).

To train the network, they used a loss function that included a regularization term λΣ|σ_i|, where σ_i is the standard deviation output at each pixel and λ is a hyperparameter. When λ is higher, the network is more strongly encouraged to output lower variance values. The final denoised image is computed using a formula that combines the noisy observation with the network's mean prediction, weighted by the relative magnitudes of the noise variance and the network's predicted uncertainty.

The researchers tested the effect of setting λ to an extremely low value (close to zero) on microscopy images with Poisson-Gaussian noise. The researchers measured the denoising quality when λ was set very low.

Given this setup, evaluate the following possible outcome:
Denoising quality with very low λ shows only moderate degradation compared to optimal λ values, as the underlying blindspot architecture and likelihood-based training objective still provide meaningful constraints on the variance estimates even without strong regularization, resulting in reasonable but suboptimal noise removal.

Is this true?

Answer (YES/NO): NO